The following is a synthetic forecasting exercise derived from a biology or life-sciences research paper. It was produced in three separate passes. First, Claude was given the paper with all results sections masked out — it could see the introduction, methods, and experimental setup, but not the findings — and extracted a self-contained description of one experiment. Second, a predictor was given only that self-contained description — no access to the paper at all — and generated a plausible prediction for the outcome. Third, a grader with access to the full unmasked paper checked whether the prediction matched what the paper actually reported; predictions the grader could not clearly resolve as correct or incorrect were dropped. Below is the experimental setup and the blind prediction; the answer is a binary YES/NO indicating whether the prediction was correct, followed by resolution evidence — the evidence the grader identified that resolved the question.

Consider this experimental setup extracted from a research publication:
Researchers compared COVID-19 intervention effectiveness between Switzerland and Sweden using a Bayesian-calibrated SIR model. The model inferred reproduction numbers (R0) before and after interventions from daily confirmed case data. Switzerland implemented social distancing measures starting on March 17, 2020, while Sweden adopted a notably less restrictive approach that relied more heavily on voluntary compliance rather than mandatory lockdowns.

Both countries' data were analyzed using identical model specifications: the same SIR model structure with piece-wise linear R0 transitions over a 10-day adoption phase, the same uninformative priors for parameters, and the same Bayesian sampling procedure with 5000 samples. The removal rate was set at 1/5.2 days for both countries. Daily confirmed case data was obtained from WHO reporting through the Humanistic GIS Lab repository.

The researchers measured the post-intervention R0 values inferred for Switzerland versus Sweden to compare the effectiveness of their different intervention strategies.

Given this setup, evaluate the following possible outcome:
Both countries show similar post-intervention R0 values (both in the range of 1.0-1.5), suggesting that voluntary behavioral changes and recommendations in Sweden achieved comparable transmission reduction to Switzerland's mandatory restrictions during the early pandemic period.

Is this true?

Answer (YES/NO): NO